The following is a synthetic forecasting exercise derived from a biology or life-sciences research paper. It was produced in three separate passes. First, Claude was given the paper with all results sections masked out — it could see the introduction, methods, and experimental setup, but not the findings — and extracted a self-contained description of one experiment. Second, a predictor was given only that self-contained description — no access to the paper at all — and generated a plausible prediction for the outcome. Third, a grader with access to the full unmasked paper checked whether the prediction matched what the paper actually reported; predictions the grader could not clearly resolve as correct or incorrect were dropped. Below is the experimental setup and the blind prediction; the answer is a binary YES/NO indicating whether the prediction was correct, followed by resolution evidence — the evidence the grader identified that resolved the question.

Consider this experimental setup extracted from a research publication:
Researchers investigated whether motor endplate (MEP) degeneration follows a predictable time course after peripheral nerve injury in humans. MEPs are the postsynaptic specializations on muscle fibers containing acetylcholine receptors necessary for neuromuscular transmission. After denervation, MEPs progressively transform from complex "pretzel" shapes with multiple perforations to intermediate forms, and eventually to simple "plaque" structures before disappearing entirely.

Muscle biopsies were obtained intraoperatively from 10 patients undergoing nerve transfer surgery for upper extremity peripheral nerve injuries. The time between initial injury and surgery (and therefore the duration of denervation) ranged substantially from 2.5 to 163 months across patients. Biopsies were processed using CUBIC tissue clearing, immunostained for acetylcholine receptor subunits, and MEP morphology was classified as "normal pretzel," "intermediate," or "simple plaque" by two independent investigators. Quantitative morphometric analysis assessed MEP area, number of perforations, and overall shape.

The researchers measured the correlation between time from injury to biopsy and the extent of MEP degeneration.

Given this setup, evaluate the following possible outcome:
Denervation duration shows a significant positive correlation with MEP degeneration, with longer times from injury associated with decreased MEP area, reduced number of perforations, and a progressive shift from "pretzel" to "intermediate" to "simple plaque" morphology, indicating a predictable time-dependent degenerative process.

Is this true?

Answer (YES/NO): NO